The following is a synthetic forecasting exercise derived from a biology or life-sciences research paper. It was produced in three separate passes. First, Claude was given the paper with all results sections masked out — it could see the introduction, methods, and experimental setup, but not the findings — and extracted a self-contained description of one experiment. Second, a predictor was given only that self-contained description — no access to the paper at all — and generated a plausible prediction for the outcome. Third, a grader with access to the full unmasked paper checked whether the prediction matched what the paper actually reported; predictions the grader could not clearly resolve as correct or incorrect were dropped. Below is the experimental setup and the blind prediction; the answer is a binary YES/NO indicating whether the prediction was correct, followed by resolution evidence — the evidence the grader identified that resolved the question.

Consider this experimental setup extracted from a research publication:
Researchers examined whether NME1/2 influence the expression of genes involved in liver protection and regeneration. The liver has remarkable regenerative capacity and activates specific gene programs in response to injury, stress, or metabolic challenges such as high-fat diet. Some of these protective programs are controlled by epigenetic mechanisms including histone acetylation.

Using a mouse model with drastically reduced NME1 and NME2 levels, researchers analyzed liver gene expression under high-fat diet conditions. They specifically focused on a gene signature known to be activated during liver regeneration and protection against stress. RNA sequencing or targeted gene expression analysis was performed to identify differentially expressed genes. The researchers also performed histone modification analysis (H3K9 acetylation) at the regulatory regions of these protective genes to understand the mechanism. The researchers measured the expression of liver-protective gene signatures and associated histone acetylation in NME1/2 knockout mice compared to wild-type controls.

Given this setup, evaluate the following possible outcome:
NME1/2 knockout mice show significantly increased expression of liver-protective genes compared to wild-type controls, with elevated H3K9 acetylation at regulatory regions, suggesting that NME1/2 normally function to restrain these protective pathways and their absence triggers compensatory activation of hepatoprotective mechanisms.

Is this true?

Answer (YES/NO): NO